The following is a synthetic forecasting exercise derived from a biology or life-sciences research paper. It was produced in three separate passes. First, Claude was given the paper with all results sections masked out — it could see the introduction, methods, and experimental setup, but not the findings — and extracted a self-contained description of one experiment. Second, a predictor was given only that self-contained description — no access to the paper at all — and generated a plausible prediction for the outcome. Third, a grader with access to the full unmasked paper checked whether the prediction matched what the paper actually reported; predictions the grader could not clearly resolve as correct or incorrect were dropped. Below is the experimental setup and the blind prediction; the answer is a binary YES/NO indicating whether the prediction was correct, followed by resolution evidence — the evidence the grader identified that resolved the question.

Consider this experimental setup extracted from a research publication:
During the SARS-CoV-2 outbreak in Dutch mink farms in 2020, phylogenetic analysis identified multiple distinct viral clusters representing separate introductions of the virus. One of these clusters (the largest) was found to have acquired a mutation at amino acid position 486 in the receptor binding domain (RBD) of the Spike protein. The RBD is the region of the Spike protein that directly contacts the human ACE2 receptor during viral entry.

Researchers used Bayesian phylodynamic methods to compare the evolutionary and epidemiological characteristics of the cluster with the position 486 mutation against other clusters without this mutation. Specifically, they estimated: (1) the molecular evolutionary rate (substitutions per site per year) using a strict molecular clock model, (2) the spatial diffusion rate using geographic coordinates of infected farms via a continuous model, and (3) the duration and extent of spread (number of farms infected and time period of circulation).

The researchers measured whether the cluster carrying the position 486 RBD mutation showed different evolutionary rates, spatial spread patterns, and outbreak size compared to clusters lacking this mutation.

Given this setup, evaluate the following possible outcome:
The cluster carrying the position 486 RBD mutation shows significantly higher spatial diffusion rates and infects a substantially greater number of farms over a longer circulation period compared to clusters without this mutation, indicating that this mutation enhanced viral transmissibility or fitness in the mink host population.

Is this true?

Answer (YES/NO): YES